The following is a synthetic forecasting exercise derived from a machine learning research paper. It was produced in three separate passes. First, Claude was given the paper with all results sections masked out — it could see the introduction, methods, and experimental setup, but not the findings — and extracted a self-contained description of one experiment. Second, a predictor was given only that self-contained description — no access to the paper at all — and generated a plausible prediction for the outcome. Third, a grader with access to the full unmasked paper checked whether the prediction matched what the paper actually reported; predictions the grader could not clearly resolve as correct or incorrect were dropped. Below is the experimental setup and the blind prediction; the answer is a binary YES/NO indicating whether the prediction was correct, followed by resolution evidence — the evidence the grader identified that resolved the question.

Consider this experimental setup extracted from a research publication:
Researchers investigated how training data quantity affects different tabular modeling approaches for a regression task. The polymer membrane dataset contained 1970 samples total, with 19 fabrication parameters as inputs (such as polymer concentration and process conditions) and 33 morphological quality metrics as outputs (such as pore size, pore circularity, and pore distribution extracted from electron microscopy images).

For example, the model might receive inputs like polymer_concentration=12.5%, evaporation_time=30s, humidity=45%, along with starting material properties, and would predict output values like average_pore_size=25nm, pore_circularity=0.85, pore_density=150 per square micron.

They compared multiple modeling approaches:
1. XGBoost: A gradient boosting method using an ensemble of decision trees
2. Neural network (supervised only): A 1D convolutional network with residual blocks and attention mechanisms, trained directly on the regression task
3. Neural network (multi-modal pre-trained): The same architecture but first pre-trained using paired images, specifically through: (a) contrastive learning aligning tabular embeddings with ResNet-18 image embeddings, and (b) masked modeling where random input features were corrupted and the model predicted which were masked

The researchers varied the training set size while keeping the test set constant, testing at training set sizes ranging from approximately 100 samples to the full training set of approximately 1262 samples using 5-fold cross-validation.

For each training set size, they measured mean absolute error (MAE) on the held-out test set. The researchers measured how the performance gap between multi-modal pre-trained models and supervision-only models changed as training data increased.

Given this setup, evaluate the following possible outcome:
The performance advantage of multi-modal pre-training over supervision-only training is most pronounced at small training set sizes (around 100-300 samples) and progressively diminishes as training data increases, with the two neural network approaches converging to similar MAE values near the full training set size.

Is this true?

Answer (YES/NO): NO